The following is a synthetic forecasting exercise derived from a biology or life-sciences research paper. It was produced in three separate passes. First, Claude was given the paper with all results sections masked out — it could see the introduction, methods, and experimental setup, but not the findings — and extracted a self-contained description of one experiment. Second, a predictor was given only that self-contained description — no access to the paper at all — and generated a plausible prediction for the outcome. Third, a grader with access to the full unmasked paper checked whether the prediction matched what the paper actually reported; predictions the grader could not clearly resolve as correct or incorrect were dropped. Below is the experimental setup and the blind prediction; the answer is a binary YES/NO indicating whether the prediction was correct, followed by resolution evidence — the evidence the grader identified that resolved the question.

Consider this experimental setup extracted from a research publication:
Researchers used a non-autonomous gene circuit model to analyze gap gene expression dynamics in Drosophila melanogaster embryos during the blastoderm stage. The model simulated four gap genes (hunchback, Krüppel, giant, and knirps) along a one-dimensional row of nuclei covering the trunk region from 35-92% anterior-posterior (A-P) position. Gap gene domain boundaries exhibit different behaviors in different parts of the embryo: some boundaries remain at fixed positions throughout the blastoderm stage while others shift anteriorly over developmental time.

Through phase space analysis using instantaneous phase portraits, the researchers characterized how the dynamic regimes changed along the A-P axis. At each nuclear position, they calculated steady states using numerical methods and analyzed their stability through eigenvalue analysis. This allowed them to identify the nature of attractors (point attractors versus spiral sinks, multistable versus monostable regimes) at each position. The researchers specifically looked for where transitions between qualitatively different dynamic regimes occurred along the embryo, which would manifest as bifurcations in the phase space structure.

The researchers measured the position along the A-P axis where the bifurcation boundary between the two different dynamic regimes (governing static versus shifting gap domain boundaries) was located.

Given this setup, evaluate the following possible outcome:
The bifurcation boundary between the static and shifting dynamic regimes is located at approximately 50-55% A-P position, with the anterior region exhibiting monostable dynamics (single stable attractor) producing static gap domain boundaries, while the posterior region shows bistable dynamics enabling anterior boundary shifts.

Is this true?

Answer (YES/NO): NO